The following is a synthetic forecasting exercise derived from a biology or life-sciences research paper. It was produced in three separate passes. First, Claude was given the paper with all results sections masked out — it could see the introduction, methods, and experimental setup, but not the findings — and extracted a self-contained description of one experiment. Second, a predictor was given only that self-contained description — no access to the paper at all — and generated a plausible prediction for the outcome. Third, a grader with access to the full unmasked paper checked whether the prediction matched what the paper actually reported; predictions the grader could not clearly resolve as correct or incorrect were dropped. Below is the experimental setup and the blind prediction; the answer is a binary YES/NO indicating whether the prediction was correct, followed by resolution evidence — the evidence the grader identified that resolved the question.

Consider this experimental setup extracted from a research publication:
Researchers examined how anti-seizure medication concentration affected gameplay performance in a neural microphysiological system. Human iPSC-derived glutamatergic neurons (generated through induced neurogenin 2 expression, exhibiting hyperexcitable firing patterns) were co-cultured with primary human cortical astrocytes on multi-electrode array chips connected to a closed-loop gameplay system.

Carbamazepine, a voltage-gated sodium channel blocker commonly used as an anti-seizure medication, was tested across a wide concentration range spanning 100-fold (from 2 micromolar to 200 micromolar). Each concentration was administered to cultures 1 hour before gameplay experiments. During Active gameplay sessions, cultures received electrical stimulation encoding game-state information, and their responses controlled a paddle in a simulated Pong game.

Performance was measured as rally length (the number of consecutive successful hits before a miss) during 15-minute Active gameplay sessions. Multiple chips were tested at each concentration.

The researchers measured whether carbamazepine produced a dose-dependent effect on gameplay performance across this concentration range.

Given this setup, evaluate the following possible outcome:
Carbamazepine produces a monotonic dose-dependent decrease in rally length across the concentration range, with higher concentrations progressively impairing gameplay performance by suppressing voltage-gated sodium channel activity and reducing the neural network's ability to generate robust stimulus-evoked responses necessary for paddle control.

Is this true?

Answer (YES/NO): NO